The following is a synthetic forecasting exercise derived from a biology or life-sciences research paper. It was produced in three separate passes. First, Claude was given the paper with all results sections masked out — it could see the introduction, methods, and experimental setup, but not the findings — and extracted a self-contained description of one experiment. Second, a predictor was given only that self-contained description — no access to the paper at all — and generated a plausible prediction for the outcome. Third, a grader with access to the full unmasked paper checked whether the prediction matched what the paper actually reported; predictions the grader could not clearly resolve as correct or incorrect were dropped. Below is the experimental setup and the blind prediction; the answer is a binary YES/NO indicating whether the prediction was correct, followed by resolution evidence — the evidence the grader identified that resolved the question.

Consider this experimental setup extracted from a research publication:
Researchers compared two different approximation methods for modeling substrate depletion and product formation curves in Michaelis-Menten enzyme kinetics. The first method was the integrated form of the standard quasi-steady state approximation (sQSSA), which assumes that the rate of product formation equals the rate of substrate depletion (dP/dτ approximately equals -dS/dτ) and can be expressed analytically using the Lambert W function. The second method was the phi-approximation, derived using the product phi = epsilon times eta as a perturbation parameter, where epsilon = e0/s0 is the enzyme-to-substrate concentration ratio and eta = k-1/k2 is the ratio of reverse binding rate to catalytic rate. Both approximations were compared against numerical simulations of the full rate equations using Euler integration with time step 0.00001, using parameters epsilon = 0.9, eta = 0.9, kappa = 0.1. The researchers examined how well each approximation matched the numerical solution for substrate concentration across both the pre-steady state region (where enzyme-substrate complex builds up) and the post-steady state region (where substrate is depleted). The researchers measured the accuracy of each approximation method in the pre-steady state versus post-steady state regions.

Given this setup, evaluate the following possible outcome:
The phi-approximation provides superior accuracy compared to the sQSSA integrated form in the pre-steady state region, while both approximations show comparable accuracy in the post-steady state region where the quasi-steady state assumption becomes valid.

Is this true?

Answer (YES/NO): NO